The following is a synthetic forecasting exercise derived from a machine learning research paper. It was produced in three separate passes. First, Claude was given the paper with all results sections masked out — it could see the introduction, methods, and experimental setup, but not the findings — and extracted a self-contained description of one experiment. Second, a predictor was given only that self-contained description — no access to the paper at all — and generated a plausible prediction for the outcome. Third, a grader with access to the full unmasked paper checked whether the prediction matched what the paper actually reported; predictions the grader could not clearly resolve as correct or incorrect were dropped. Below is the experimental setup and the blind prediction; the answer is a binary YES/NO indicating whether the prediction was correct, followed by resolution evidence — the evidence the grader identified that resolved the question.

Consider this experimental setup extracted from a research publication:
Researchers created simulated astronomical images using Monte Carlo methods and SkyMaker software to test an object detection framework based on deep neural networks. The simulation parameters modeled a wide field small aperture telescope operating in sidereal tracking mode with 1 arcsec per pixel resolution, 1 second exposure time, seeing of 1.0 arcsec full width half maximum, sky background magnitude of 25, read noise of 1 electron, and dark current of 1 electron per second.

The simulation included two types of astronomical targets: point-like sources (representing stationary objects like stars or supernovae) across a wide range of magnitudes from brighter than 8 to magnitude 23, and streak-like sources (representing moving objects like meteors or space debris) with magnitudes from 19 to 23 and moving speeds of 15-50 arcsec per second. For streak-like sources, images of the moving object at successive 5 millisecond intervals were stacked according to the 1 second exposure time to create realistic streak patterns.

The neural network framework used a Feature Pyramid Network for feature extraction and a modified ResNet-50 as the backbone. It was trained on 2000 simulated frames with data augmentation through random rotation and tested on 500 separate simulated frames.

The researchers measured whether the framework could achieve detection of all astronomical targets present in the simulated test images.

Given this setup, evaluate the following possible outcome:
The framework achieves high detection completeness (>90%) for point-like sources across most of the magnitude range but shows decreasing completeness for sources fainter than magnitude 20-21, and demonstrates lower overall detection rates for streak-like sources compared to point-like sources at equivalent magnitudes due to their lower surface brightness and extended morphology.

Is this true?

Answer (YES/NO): NO